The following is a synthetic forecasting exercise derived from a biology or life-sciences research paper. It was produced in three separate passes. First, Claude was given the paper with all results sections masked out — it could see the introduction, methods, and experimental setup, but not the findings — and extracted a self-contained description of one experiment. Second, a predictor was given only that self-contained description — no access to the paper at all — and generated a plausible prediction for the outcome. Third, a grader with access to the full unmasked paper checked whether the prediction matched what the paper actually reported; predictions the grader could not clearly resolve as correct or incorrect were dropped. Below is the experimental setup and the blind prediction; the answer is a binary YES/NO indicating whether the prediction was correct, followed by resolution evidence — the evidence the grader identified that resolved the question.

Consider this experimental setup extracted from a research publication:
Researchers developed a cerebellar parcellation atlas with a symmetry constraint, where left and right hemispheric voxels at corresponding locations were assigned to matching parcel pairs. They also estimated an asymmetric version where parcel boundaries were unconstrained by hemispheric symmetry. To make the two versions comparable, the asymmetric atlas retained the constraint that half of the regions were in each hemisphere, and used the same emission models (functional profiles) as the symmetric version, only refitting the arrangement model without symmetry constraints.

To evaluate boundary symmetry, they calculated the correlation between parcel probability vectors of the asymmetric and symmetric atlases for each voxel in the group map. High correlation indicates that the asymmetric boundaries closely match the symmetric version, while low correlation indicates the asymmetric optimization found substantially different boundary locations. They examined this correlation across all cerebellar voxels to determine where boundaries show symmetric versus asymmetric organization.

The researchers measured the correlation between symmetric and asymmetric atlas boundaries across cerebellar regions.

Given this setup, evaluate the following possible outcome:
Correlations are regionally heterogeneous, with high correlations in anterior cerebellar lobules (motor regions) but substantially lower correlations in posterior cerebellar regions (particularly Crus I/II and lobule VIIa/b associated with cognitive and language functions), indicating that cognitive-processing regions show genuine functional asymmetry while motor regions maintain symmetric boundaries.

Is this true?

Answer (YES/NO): NO